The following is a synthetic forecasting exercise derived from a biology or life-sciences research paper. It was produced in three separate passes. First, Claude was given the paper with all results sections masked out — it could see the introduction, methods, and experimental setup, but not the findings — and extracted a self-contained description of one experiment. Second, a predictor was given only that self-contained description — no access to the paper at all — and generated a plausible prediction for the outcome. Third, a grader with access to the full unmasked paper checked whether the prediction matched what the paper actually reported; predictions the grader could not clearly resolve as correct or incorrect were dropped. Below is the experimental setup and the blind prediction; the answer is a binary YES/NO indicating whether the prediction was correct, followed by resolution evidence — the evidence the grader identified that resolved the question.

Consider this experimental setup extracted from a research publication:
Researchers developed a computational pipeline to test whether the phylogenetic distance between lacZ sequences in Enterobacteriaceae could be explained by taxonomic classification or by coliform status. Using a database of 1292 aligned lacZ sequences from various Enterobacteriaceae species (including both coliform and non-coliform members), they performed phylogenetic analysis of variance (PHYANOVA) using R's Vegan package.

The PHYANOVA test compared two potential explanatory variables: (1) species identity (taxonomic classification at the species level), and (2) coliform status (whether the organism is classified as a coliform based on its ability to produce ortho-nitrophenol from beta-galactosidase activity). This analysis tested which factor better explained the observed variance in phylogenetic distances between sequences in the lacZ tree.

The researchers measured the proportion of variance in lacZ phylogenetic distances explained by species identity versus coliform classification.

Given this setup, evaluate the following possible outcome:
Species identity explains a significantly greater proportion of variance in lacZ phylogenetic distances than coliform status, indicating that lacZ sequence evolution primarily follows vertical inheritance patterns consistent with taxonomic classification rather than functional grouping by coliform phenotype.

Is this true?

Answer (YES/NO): YES